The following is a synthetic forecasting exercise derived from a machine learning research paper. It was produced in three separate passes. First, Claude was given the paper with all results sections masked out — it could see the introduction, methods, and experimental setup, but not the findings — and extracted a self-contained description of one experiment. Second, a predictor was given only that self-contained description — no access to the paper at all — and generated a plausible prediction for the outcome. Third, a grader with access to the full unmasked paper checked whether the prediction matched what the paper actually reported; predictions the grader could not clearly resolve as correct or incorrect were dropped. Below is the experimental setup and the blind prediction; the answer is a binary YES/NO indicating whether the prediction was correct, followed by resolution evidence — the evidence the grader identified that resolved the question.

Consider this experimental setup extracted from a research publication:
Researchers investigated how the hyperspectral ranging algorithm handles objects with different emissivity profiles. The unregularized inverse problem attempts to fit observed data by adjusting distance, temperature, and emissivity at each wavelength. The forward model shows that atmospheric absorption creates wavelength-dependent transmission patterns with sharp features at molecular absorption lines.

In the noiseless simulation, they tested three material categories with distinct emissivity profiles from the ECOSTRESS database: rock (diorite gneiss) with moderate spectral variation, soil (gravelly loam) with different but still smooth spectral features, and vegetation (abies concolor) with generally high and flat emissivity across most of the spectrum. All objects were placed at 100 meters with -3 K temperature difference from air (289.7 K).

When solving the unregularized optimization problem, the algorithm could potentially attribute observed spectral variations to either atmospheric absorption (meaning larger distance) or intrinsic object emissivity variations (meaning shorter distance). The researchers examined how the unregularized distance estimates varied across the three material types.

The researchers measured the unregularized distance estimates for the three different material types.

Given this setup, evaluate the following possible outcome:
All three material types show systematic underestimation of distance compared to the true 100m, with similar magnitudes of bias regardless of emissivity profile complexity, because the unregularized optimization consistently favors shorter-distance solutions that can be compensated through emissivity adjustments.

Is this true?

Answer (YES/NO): NO